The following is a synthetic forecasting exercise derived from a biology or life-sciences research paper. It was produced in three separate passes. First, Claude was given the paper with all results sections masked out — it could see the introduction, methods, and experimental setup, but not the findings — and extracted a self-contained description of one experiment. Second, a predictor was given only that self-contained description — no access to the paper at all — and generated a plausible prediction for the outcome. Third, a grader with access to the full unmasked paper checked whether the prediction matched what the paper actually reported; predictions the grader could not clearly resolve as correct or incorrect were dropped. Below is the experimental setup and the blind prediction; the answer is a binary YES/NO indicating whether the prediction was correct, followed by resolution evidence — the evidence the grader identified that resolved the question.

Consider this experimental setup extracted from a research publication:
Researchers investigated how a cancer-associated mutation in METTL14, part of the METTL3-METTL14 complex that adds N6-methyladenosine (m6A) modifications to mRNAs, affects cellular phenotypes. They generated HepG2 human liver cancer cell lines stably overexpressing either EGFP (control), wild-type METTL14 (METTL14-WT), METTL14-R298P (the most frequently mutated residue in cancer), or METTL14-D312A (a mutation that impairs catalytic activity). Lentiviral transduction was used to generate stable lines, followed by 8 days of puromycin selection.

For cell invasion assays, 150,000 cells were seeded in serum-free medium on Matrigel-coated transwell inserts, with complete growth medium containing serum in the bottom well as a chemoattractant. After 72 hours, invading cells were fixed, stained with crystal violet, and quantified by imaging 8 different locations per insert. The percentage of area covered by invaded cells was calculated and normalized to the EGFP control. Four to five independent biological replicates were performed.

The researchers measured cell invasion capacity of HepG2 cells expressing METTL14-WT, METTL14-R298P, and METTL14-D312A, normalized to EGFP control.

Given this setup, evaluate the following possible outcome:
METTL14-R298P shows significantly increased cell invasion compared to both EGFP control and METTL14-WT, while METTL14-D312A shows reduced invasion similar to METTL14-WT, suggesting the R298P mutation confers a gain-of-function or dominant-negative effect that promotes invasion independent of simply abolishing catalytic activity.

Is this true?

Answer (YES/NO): YES